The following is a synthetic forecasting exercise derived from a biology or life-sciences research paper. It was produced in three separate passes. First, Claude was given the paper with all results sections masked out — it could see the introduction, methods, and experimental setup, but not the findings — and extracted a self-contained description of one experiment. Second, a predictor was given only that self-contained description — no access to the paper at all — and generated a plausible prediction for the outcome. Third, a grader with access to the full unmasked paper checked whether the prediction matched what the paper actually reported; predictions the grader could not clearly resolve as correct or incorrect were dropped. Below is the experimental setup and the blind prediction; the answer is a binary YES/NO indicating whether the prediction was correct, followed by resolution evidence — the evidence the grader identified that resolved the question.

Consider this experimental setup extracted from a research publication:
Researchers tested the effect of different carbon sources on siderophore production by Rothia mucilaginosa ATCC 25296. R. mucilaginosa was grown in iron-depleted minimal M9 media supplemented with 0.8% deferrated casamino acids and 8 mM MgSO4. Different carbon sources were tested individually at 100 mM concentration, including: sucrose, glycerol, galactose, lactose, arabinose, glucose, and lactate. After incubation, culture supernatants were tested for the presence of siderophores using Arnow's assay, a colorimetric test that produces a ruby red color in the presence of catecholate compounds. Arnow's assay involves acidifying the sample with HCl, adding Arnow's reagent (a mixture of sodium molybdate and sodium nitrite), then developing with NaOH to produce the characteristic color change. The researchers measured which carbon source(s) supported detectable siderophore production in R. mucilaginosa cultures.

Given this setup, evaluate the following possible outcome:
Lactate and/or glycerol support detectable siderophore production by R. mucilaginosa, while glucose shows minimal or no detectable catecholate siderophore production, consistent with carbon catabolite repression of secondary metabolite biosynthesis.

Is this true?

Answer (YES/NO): NO